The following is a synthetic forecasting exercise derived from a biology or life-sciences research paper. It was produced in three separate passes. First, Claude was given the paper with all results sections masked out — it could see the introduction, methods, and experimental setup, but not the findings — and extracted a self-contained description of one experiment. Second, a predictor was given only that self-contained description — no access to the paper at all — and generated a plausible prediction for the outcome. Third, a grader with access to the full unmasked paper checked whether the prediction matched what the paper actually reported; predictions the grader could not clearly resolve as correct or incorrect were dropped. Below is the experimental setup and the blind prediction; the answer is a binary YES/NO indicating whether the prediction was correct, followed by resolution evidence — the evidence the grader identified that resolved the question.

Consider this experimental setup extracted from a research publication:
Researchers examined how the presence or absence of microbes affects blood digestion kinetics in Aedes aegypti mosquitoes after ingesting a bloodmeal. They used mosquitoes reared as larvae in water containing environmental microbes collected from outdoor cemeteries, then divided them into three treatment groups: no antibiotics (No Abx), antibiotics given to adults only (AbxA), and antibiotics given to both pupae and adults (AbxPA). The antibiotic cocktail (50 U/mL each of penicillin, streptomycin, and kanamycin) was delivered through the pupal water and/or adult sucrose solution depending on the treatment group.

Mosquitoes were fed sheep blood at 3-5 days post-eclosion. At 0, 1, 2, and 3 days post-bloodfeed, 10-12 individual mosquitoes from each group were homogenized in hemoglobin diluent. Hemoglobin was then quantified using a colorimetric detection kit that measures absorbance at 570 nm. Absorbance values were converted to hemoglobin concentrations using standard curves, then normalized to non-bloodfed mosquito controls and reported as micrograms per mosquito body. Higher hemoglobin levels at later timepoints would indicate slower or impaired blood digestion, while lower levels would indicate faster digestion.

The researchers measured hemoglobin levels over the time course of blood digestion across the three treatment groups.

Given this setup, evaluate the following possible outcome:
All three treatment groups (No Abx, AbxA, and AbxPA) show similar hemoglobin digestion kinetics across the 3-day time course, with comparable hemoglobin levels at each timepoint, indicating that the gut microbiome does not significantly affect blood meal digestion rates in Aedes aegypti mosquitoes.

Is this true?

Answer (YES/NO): NO